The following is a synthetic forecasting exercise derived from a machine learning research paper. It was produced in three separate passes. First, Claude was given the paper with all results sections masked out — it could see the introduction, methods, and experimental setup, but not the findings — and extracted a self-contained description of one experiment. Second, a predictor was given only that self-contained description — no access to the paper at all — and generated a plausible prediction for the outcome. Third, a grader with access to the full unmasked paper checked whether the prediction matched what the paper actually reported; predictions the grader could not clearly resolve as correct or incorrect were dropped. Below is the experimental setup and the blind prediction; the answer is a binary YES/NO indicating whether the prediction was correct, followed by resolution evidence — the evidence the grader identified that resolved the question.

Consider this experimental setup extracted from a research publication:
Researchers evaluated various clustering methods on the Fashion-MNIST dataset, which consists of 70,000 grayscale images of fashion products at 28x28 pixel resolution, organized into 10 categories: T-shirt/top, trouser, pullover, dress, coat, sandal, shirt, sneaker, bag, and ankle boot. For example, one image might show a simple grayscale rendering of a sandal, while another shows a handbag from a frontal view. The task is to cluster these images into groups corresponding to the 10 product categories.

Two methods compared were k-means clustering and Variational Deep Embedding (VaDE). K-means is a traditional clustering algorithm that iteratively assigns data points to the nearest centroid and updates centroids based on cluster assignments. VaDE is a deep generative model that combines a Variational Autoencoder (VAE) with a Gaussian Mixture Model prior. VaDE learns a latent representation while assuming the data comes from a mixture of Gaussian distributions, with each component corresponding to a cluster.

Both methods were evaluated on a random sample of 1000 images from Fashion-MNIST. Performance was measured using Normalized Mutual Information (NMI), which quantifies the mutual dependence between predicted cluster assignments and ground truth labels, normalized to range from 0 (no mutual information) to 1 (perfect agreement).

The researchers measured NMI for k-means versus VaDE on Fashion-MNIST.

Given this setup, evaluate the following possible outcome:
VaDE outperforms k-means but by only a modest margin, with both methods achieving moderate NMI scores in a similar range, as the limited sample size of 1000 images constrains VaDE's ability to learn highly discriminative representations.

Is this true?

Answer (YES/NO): YES